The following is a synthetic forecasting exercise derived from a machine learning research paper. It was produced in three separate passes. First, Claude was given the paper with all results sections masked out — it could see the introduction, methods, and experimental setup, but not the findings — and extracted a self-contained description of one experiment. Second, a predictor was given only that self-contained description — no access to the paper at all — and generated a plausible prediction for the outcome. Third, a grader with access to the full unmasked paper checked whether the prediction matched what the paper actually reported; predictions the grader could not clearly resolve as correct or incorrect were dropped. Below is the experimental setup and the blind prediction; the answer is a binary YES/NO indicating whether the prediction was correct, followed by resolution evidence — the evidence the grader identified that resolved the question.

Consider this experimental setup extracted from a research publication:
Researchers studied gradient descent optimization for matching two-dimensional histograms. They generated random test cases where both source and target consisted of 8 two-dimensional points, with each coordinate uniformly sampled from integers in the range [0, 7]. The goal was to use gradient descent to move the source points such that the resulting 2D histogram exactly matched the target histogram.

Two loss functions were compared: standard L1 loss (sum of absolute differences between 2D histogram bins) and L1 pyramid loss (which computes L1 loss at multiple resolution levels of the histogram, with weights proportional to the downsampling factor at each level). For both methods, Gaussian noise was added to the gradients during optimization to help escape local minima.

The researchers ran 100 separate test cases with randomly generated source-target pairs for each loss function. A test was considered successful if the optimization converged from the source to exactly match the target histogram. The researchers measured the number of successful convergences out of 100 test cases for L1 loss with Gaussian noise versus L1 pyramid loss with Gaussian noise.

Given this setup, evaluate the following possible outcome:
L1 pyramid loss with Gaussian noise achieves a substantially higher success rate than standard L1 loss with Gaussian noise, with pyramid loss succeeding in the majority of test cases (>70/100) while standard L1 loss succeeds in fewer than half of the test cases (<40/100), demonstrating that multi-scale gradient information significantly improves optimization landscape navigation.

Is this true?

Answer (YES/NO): YES